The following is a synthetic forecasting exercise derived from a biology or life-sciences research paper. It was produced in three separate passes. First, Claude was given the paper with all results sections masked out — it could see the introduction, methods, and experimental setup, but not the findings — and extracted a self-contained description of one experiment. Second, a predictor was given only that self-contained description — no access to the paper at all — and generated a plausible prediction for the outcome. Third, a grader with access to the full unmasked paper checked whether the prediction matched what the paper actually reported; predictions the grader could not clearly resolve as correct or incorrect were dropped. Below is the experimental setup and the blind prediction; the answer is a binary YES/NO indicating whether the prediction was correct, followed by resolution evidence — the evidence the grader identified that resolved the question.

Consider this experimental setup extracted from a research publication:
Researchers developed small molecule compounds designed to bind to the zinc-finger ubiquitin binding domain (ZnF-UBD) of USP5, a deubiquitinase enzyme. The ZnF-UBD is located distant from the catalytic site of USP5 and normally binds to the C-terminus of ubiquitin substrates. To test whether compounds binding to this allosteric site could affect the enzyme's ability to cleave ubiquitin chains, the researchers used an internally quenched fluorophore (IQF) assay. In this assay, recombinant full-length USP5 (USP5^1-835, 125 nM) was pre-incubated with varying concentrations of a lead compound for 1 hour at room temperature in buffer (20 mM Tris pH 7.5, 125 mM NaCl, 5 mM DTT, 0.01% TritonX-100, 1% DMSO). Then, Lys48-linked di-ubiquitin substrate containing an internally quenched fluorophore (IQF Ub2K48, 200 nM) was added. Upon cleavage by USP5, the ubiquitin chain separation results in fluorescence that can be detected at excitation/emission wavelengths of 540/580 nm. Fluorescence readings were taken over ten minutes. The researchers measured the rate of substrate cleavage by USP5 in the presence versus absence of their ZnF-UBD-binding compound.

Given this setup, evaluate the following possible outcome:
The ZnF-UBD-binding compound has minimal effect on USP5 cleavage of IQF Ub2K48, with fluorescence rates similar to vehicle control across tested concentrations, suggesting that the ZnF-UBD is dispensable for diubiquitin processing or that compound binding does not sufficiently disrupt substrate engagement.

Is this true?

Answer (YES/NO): NO